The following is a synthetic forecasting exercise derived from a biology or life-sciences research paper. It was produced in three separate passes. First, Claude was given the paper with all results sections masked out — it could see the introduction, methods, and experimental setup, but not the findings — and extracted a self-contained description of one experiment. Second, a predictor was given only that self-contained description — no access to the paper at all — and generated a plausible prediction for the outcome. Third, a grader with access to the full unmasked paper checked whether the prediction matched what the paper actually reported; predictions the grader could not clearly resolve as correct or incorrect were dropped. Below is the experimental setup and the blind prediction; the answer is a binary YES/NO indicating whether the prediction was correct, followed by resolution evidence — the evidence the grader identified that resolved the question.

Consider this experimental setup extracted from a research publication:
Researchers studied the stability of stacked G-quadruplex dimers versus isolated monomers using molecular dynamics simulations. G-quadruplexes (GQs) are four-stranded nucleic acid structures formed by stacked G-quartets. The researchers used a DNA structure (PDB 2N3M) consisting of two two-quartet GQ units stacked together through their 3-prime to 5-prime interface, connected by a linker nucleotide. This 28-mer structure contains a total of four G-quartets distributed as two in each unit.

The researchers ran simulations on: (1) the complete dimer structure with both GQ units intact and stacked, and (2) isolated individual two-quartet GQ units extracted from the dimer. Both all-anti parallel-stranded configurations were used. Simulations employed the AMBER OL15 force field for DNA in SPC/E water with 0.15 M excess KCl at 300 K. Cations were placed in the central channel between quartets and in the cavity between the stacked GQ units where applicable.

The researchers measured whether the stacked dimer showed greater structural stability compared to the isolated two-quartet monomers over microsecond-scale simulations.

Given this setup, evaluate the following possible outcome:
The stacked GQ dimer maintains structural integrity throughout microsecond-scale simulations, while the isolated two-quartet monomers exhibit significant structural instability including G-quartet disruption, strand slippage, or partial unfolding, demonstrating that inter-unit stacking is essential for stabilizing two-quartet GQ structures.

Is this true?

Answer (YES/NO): YES